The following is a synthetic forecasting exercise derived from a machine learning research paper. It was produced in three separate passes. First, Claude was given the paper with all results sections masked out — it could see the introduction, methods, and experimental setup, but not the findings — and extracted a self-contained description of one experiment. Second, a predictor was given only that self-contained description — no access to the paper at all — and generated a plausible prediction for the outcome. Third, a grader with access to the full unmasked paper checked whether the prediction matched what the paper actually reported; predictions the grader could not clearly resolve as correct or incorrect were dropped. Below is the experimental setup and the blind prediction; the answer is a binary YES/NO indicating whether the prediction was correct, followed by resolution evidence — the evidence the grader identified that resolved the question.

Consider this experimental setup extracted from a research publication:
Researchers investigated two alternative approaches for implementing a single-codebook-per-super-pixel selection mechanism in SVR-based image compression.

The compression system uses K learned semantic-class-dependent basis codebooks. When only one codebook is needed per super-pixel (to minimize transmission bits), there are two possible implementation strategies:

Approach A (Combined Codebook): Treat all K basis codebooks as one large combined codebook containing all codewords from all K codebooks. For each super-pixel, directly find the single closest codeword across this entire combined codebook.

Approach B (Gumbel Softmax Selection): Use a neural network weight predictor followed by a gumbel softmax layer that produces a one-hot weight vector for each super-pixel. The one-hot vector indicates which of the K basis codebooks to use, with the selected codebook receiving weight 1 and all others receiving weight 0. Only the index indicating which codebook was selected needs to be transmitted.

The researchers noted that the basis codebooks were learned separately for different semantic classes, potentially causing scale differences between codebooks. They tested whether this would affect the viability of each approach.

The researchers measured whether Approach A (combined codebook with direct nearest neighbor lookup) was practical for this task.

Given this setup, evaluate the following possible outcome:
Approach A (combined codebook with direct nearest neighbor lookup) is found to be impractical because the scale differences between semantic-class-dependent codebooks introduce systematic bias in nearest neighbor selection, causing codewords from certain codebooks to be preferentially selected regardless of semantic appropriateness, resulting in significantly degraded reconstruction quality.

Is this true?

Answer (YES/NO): NO